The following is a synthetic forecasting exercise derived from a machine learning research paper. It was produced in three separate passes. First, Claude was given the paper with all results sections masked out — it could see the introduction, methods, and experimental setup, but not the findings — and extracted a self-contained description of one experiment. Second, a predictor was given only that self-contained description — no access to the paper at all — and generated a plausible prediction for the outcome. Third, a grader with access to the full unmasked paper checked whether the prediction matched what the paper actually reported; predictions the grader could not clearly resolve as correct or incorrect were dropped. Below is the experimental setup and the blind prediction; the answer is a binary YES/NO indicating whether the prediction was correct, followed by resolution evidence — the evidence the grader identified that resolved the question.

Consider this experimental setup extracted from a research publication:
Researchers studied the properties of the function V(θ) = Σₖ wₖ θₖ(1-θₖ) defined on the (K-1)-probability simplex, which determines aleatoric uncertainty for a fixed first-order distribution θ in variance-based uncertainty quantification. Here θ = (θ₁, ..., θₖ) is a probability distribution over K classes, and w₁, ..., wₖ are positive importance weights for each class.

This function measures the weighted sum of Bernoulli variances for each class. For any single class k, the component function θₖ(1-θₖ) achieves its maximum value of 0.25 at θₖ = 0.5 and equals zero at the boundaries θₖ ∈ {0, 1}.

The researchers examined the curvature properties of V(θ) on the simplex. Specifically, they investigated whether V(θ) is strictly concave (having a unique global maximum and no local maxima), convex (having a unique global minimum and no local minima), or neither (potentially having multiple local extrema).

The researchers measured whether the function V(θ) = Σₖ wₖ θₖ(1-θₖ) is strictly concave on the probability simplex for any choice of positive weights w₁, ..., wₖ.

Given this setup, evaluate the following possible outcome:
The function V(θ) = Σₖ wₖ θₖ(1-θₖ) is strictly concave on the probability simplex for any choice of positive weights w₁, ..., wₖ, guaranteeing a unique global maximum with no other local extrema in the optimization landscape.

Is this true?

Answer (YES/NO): YES